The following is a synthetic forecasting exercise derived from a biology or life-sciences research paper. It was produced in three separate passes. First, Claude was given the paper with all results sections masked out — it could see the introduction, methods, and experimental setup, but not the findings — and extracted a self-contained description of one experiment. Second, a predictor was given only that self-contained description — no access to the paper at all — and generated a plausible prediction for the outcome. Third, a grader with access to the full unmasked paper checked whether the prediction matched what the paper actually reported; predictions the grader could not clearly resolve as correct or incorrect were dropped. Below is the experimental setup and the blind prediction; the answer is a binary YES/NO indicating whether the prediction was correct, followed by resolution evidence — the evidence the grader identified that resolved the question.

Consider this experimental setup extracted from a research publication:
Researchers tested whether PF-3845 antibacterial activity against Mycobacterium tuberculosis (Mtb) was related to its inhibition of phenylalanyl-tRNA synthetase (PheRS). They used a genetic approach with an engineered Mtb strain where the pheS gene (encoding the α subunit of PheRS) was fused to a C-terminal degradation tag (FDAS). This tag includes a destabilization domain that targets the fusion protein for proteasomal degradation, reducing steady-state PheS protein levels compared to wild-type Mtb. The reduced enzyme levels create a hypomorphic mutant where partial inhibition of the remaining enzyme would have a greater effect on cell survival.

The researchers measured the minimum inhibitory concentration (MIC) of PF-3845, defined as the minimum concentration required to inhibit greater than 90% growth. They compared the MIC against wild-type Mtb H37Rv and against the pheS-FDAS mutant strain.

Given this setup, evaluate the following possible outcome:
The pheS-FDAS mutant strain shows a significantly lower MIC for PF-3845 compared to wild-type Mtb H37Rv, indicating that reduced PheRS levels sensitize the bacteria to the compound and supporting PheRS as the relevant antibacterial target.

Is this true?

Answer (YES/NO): YES